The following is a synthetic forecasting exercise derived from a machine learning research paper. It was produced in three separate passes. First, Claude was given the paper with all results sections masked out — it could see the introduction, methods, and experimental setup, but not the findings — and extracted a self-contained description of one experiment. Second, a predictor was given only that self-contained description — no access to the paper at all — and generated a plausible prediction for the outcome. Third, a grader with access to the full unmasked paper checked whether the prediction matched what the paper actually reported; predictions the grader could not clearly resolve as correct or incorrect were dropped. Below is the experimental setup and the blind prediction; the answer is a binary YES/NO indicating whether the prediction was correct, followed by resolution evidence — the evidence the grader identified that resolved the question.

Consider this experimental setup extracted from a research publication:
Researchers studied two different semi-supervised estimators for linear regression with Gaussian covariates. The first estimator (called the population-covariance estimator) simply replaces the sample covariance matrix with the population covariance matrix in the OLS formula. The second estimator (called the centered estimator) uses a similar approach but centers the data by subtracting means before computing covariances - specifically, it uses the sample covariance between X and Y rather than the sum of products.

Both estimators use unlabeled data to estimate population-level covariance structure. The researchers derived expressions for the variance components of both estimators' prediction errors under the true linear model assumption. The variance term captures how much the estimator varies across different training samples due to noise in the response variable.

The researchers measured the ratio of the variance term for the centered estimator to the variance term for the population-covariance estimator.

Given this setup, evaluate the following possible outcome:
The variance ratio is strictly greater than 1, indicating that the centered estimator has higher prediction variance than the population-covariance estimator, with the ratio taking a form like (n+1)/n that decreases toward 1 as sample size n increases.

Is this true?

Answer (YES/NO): NO